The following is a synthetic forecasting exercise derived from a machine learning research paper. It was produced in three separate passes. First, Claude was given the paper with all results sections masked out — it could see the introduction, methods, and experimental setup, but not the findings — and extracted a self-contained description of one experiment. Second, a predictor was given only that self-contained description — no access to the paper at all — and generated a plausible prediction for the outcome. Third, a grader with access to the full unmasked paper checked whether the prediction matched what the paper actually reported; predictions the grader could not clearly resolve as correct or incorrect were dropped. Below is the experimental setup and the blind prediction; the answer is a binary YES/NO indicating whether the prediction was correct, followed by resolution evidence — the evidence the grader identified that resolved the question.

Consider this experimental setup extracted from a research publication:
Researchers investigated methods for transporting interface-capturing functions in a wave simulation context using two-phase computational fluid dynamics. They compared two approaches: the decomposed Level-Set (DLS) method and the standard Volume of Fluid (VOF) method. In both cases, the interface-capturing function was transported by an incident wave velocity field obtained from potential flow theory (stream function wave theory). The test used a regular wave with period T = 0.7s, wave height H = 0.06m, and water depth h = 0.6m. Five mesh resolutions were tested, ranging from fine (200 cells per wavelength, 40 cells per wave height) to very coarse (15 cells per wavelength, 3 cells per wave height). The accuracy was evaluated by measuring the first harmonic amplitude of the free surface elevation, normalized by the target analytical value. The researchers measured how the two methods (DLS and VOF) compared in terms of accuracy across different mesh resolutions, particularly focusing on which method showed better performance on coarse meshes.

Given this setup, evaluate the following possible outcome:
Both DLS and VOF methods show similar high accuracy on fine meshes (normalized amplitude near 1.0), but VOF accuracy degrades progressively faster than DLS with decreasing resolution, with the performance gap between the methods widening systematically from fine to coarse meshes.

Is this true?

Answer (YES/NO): NO